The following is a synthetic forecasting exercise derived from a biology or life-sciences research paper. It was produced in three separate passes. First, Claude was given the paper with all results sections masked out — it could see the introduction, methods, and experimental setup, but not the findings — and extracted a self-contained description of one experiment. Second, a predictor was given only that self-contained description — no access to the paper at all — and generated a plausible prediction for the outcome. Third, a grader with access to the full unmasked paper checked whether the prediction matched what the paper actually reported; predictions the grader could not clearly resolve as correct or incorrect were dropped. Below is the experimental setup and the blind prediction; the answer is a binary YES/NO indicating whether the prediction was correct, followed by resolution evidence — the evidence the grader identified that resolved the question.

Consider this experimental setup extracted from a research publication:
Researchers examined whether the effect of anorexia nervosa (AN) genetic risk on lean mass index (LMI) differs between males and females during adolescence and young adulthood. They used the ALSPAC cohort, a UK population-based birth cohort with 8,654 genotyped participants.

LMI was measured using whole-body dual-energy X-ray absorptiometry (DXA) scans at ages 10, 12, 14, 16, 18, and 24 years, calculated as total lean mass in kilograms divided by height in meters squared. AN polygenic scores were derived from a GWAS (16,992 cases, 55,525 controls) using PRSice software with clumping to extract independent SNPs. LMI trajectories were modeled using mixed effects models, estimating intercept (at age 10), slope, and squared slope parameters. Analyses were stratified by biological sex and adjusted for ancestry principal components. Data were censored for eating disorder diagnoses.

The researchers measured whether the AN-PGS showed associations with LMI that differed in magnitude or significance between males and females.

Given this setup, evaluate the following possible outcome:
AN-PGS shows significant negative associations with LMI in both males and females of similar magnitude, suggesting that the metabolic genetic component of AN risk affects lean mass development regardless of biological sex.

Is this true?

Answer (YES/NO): NO